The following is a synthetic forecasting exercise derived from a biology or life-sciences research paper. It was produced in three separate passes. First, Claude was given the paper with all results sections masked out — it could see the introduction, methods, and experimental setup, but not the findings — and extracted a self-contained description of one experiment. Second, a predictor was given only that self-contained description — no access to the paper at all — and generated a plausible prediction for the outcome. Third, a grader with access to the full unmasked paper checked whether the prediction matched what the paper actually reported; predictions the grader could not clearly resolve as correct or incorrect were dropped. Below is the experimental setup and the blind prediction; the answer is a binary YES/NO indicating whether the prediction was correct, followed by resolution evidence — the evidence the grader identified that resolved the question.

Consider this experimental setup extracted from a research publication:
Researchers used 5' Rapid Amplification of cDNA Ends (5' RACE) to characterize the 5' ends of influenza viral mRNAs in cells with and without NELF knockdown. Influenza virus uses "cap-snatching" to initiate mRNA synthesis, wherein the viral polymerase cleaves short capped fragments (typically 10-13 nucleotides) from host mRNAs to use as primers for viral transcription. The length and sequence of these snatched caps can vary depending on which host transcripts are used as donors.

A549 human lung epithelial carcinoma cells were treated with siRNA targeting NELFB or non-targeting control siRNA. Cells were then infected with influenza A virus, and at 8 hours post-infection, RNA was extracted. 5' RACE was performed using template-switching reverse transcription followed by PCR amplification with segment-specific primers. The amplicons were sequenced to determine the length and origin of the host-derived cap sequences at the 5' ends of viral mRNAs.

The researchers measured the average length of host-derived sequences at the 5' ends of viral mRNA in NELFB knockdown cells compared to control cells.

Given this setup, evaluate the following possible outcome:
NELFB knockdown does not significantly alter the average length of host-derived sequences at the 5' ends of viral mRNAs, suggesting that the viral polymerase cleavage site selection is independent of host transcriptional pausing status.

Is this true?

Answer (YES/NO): YES